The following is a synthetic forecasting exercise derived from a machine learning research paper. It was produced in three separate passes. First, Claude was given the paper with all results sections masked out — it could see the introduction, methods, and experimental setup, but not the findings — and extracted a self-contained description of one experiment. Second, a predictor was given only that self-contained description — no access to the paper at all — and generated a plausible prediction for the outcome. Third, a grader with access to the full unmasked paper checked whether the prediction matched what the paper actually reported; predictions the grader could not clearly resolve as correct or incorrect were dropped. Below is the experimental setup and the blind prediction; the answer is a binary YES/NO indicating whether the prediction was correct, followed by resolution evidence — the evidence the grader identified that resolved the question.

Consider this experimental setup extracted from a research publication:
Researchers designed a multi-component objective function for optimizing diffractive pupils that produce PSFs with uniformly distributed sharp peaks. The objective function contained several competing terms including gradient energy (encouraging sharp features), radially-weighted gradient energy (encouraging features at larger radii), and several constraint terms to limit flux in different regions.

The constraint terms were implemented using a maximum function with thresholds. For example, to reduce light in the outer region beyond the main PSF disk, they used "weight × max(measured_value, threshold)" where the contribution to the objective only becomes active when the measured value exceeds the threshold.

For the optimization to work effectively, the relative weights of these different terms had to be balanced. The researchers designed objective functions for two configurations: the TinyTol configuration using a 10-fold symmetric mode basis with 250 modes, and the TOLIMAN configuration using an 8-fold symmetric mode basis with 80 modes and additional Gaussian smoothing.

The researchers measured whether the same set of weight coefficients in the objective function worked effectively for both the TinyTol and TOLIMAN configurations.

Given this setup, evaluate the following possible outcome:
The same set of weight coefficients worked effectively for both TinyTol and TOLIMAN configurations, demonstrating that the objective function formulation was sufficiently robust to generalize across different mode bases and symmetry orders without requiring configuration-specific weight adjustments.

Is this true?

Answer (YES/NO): NO